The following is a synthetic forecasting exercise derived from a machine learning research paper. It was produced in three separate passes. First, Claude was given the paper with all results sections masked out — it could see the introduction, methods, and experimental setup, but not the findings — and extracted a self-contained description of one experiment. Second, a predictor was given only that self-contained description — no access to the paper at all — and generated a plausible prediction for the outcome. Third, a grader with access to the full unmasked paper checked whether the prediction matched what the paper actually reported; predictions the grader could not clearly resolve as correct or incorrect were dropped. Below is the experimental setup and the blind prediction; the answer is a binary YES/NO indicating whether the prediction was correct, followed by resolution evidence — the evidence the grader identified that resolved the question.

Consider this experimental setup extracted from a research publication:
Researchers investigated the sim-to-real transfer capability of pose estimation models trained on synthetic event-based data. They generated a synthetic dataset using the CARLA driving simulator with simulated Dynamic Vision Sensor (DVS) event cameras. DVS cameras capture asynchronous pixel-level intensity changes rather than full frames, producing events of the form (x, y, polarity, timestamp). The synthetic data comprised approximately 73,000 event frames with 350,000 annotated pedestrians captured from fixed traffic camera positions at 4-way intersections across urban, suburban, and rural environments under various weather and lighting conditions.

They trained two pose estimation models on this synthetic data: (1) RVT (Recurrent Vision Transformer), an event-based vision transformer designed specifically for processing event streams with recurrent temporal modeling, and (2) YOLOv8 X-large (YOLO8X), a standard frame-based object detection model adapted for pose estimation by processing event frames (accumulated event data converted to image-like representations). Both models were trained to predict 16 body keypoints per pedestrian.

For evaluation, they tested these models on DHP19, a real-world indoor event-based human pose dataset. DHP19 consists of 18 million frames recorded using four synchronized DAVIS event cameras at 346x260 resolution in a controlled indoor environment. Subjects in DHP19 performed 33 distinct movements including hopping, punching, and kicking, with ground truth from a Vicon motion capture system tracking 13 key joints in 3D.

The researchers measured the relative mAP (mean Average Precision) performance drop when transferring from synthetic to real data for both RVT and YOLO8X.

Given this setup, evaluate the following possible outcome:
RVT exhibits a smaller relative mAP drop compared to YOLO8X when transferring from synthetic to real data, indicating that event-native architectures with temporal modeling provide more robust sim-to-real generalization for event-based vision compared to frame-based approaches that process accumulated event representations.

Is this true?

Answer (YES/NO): NO